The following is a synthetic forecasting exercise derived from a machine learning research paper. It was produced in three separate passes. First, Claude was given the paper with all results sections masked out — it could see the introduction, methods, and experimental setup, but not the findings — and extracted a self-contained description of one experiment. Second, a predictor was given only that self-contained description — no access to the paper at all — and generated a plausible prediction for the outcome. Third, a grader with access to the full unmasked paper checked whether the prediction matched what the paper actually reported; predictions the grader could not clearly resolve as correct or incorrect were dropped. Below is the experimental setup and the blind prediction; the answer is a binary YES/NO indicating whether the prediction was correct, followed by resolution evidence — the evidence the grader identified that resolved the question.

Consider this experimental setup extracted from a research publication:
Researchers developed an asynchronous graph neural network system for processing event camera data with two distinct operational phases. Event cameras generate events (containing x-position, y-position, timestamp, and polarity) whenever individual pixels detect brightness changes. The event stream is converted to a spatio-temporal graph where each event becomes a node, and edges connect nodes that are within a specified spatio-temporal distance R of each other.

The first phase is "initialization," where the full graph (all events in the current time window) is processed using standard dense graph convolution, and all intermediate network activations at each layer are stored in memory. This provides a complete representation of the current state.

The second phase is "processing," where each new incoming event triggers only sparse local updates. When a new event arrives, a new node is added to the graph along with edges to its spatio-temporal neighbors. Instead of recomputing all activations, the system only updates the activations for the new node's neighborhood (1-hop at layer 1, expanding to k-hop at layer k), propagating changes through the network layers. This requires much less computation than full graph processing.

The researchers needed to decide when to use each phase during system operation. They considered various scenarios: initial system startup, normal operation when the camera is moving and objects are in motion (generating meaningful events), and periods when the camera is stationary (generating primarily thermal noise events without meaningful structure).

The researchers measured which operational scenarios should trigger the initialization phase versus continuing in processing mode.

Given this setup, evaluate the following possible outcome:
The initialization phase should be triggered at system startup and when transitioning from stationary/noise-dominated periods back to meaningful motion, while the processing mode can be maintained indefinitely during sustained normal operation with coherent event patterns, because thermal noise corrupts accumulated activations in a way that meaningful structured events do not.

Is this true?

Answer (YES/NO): NO